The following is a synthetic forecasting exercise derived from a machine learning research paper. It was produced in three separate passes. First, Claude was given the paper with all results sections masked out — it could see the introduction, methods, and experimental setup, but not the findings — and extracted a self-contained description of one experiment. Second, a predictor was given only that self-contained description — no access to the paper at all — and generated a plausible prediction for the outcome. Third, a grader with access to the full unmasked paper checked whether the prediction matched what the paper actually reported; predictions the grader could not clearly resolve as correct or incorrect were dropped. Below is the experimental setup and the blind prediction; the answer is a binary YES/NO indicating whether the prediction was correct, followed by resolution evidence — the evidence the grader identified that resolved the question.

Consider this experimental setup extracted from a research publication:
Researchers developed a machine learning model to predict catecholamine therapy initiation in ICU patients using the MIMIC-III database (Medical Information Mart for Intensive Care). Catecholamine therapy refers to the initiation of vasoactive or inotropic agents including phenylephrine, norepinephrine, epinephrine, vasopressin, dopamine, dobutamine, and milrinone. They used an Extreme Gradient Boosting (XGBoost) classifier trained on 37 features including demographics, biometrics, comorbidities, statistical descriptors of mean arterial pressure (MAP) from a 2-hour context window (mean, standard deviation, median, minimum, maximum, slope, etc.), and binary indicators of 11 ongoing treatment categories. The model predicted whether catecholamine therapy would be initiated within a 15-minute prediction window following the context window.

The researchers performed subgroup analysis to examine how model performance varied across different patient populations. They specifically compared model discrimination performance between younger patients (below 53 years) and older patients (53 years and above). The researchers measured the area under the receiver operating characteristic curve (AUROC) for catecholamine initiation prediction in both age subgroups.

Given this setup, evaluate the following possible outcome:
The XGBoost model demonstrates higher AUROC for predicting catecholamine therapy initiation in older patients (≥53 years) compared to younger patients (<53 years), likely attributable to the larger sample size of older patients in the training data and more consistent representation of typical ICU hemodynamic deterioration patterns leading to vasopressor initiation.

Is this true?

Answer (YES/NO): NO